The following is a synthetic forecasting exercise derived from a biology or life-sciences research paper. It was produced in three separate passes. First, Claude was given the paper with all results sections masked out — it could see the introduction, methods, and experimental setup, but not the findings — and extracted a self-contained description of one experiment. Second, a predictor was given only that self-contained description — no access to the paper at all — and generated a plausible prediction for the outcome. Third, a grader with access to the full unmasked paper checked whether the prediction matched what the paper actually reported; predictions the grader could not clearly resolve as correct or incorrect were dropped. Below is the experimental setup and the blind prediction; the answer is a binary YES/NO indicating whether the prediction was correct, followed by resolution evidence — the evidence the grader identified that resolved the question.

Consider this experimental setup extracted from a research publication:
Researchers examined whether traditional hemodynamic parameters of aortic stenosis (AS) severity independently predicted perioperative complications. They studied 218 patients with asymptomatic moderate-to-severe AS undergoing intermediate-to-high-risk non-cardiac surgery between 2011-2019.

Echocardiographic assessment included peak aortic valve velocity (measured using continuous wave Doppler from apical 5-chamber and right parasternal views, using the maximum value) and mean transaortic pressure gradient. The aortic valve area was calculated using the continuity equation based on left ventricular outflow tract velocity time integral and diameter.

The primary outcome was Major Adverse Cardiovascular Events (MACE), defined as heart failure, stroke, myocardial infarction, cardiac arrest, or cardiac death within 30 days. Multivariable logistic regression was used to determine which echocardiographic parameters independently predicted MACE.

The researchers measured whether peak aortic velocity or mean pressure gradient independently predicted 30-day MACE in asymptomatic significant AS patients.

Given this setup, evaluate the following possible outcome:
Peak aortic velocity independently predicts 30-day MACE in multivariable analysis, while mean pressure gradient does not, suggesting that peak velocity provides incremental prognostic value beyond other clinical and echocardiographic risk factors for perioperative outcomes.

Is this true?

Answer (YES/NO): NO